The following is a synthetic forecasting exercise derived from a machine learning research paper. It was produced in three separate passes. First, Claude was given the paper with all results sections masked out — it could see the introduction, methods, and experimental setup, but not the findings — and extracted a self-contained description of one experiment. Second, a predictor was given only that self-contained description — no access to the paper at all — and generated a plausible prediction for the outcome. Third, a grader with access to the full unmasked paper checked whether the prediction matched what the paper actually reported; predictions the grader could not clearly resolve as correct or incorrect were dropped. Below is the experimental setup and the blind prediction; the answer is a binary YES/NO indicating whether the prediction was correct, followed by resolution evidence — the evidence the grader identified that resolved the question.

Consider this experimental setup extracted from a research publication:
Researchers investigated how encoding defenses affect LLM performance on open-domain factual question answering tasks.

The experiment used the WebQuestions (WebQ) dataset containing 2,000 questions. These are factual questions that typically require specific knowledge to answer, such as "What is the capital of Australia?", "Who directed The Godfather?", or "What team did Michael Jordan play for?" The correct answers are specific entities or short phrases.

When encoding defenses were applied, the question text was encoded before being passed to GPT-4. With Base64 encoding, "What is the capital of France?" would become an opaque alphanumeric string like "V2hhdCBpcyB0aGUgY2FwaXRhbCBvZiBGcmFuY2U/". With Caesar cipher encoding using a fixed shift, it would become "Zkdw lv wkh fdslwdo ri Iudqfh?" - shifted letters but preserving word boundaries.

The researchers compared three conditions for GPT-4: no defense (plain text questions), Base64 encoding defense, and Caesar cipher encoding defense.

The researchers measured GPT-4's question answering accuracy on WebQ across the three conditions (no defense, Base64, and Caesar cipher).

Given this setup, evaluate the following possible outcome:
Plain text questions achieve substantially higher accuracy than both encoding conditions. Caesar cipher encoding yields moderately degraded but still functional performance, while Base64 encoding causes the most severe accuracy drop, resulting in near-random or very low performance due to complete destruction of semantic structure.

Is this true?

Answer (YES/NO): NO